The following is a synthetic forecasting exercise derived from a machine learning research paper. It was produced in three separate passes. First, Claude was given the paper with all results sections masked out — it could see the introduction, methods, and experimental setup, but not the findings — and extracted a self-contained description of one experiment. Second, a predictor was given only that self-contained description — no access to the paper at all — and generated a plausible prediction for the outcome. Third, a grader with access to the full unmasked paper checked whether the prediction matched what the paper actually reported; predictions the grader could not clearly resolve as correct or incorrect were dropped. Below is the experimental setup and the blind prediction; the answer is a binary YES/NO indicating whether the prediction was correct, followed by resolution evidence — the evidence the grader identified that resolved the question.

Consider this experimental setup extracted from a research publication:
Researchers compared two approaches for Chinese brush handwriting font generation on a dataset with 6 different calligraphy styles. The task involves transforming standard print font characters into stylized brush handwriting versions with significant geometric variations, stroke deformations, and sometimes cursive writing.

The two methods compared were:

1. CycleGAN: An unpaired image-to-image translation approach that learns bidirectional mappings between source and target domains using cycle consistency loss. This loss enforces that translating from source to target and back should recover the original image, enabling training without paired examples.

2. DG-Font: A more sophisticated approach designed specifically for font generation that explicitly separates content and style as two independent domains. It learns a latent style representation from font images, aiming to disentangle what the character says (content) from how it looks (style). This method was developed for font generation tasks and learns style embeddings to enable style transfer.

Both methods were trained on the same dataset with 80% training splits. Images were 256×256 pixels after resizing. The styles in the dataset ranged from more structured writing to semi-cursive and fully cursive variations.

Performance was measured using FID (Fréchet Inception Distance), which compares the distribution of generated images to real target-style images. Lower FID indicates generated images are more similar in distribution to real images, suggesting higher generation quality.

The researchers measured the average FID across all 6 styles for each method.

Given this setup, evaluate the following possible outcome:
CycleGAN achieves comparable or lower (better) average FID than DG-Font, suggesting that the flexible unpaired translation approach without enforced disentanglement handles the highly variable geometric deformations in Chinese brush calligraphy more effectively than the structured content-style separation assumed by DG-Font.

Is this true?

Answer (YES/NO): YES